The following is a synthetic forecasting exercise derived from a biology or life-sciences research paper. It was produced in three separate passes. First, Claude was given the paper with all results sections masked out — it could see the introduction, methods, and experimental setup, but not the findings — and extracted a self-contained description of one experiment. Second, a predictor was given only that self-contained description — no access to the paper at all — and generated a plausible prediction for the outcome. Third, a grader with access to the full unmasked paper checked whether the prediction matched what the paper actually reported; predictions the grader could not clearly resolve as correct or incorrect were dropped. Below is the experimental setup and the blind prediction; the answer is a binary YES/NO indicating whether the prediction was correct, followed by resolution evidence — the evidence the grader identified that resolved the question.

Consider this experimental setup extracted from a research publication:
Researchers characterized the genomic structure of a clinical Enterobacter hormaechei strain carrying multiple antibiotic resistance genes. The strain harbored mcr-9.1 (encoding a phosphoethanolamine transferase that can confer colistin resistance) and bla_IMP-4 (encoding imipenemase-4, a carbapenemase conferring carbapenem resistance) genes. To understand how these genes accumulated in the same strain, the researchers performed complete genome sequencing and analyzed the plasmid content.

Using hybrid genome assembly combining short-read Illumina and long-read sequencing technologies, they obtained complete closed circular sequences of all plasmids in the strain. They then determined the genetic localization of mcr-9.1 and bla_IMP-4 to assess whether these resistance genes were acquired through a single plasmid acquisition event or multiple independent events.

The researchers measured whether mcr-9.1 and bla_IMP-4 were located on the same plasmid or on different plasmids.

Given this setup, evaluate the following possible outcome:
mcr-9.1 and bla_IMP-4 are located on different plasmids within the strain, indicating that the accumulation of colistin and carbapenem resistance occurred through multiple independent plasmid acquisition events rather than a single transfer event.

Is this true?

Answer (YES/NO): NO